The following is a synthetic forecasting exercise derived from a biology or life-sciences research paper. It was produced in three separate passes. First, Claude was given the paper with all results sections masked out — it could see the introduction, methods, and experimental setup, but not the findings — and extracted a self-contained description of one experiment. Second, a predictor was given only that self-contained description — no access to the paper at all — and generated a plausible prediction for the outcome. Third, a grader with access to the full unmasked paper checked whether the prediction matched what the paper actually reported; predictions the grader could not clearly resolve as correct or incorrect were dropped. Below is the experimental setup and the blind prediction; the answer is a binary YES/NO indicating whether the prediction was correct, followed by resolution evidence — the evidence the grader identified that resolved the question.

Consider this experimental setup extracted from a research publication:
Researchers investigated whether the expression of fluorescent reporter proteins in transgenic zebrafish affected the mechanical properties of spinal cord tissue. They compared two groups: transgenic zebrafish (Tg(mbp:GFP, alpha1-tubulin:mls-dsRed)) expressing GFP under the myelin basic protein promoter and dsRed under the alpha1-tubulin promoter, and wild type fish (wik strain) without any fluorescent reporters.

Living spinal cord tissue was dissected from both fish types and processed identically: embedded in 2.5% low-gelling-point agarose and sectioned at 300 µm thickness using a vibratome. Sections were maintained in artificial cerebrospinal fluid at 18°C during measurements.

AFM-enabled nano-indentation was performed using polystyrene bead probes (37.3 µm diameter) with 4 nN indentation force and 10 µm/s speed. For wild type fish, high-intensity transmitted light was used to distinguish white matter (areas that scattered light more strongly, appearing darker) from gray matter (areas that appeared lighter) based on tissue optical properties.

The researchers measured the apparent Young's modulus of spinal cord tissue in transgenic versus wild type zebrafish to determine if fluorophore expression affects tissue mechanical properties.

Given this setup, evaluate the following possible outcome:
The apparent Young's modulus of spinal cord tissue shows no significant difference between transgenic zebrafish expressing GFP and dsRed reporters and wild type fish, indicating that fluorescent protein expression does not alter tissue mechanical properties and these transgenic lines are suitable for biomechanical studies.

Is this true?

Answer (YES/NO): NO